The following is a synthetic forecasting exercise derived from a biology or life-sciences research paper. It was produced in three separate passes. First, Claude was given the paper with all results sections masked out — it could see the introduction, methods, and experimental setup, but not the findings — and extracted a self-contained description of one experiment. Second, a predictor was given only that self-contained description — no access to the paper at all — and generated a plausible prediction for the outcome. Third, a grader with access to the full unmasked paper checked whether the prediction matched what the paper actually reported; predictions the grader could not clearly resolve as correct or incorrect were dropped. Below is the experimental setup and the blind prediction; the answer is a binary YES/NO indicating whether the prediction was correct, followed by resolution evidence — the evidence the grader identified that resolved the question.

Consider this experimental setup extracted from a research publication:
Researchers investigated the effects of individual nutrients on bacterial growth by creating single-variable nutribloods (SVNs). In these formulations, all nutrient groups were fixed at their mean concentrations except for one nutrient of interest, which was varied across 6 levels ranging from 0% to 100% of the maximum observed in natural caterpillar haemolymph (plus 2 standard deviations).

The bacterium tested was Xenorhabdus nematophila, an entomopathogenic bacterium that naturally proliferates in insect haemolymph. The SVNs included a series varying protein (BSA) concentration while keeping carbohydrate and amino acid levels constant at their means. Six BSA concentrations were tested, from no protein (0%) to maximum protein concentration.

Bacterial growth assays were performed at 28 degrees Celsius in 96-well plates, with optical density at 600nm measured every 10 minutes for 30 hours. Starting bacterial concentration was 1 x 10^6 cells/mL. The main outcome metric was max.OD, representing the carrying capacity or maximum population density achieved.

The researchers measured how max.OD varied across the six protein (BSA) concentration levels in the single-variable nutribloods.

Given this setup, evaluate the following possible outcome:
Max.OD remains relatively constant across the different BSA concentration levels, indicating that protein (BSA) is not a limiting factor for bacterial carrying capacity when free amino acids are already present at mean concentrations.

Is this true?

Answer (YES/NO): NO